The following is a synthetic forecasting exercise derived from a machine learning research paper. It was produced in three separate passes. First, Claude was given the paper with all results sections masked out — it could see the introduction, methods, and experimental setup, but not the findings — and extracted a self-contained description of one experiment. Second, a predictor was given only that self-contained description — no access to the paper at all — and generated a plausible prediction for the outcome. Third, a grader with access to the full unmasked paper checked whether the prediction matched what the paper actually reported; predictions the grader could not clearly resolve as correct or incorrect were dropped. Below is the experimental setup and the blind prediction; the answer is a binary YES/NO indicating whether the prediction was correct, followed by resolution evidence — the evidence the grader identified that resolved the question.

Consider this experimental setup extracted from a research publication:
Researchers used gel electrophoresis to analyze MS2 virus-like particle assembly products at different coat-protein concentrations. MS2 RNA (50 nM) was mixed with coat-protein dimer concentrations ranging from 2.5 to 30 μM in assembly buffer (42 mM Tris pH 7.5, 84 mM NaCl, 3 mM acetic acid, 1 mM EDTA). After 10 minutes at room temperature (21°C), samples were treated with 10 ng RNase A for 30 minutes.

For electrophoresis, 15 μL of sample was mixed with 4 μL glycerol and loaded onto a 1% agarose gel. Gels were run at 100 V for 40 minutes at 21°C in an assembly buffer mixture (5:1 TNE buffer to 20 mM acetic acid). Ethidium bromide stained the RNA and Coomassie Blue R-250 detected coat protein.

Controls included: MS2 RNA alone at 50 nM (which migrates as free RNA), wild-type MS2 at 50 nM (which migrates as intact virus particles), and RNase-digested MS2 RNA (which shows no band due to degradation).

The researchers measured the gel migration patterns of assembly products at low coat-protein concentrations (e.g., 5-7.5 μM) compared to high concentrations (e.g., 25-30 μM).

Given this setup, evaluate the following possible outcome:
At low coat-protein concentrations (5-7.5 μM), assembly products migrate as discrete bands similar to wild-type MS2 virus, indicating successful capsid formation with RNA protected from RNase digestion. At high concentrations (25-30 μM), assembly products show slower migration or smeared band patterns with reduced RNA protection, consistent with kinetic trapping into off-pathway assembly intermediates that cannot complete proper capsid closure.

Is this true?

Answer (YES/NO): NO